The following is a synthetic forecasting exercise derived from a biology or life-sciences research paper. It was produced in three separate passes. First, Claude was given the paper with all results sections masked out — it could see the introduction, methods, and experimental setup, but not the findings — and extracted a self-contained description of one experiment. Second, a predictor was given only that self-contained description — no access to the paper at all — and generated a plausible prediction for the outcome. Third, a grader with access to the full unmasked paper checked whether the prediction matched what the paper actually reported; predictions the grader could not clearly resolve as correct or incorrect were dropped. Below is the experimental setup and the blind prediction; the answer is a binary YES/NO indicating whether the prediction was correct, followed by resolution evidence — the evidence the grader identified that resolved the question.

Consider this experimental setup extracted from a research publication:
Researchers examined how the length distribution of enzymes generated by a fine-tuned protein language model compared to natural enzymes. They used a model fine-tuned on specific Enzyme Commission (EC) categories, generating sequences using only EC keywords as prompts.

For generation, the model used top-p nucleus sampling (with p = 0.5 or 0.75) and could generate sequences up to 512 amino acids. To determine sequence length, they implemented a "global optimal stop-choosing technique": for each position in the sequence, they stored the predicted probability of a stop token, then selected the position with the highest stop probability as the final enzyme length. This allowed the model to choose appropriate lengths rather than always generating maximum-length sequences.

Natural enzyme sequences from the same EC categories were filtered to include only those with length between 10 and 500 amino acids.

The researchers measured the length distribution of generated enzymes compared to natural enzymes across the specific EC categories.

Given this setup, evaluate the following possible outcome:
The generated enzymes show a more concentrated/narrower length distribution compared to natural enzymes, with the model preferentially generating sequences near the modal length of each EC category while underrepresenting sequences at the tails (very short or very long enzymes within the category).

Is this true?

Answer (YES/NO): NO